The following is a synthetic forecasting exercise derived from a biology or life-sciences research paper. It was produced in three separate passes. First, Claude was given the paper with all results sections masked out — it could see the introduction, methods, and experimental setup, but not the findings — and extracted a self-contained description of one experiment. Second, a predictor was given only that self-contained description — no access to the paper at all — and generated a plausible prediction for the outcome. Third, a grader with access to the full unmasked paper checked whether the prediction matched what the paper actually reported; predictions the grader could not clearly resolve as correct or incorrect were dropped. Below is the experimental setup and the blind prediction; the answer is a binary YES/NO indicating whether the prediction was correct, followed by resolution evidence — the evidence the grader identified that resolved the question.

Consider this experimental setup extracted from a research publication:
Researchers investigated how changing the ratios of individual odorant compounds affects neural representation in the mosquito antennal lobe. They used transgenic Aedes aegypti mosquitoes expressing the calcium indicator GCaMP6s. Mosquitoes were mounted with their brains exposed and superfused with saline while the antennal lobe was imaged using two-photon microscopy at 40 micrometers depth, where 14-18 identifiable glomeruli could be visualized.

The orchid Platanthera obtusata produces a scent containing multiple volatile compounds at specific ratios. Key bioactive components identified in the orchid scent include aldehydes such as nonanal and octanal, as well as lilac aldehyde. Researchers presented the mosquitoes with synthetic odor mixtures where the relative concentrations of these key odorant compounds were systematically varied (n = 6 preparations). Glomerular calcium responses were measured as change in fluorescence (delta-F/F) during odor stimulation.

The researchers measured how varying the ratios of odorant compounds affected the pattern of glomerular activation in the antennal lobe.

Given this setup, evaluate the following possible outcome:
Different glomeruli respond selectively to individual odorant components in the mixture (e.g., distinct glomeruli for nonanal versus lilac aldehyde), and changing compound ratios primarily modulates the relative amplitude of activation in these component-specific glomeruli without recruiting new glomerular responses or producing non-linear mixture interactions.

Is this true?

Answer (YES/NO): NO